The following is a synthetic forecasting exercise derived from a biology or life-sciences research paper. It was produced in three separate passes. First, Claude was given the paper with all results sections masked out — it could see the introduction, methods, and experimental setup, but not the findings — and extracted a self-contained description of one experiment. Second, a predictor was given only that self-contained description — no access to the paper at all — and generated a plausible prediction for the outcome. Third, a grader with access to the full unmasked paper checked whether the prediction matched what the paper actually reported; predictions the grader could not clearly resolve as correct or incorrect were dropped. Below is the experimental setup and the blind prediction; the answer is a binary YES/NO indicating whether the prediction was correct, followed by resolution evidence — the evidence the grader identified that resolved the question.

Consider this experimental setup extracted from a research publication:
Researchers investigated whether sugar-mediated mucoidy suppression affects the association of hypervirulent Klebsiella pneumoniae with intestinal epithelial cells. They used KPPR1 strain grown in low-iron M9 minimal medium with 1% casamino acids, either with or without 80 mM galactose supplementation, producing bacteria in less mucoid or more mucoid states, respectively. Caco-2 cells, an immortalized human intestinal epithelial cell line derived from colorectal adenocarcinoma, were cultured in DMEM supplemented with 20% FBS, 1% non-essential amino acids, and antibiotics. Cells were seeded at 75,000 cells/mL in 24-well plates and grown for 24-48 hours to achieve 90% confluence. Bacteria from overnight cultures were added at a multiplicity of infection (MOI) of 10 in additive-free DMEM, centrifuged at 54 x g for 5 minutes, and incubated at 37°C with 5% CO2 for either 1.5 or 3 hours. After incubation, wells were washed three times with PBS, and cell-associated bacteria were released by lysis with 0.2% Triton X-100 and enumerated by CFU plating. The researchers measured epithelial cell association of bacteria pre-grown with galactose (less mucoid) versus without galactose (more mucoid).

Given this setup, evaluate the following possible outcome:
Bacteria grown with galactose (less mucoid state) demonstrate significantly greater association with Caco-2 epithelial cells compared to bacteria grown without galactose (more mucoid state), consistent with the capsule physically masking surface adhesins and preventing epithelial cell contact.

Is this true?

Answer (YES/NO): YES